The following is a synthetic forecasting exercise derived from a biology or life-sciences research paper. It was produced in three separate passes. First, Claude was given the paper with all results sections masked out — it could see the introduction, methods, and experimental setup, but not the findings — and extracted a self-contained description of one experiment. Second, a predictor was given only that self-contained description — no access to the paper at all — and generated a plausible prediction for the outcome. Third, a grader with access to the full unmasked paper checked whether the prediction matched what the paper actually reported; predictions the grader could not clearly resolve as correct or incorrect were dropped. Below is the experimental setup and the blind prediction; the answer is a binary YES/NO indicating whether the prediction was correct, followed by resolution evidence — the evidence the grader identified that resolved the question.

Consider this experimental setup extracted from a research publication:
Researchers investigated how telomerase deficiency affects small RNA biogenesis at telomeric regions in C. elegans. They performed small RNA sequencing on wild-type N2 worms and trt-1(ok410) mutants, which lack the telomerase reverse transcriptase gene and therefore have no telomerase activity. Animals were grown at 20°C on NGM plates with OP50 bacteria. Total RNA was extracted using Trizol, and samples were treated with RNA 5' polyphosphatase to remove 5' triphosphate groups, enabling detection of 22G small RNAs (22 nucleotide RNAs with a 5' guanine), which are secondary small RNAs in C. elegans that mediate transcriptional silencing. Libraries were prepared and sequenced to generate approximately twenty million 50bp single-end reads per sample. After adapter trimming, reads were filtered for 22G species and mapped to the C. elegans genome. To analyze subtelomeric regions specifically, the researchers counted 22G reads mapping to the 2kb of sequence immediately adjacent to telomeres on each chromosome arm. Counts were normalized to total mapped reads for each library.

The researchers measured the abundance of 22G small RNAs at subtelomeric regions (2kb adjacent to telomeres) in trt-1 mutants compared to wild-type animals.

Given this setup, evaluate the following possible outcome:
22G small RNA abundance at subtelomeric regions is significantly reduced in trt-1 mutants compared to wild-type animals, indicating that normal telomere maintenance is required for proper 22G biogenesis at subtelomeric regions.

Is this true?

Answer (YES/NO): NO